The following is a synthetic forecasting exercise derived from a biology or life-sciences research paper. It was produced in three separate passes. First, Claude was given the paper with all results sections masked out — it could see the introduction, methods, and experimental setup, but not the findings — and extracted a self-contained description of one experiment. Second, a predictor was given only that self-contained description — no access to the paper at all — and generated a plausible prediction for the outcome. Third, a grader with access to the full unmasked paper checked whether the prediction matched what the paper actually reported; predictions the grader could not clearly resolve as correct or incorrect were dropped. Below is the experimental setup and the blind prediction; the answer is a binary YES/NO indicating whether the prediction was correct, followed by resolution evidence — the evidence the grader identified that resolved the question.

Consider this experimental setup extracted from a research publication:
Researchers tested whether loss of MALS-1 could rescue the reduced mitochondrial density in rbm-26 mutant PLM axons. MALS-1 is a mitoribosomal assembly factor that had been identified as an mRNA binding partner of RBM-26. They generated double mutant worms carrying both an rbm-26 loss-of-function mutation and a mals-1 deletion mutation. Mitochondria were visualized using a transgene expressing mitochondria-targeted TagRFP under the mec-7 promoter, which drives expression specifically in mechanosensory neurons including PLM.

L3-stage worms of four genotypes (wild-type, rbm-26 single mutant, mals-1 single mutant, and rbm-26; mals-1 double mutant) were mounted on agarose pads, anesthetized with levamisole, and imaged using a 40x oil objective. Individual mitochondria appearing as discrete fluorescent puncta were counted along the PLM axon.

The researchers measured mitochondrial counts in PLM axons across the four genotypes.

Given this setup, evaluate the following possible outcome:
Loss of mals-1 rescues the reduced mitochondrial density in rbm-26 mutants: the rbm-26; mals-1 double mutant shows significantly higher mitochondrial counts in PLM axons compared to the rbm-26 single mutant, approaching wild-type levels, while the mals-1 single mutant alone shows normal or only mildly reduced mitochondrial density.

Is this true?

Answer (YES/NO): YES